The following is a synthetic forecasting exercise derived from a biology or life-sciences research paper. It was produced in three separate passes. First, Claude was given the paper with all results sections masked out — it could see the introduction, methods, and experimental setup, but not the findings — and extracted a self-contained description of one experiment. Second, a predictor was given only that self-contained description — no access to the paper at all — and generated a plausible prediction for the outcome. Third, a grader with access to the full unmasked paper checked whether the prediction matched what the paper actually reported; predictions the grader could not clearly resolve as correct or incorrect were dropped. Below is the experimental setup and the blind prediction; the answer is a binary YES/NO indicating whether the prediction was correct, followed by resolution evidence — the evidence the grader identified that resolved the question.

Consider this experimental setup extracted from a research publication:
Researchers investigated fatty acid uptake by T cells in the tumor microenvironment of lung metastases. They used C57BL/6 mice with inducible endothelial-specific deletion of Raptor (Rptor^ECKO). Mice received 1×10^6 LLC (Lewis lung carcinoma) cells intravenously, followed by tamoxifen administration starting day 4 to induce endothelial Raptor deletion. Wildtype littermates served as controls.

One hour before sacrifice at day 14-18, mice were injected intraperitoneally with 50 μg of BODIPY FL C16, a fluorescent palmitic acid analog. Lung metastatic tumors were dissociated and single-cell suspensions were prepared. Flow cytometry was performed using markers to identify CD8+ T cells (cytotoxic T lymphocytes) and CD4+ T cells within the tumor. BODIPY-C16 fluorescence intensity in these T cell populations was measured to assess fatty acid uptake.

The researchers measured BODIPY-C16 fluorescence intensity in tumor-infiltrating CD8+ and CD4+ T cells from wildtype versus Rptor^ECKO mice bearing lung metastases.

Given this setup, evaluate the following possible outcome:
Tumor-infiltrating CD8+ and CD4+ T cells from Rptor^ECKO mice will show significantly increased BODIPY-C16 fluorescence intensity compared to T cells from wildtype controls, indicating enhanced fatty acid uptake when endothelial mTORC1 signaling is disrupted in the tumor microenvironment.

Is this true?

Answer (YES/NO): NO